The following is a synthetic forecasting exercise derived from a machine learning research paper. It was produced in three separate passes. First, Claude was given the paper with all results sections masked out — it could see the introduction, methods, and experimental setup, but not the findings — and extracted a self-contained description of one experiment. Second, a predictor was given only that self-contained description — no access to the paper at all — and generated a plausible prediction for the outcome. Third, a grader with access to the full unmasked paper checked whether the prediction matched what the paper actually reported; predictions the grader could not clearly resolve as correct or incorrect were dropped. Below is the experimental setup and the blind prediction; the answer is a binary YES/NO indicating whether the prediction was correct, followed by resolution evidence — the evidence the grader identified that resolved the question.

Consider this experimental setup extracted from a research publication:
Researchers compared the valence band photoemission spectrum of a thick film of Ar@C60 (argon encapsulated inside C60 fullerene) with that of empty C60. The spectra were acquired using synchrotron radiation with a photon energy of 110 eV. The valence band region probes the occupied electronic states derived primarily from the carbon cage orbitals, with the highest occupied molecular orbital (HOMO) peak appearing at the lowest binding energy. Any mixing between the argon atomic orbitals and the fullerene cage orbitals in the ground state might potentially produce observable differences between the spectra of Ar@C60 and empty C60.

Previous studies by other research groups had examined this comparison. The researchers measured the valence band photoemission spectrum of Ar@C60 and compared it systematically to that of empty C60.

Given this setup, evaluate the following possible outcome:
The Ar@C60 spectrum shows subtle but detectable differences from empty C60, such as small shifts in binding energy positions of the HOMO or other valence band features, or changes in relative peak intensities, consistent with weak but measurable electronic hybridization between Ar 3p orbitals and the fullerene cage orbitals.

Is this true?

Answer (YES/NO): NO